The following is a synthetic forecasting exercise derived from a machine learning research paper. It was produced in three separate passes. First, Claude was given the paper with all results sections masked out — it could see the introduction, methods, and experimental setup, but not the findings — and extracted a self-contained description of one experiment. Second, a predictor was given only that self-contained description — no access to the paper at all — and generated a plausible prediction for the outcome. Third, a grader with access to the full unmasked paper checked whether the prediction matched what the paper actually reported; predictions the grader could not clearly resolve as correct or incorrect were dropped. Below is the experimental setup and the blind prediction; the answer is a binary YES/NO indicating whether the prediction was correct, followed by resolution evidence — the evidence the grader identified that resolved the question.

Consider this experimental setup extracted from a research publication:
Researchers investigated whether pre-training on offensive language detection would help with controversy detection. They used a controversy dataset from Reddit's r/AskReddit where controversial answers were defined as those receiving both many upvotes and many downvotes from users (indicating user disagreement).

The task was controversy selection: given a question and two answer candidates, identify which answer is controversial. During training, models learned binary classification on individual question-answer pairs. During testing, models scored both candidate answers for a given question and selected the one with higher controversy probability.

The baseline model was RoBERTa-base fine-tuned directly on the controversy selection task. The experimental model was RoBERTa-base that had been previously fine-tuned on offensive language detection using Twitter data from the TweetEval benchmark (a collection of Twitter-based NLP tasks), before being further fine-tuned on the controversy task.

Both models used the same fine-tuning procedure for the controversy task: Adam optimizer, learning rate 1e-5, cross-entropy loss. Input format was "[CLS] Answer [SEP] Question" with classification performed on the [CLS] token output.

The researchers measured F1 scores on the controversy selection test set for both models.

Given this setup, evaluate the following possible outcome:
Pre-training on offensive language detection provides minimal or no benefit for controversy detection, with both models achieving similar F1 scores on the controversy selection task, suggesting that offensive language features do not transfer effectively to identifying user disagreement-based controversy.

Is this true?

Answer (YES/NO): NO